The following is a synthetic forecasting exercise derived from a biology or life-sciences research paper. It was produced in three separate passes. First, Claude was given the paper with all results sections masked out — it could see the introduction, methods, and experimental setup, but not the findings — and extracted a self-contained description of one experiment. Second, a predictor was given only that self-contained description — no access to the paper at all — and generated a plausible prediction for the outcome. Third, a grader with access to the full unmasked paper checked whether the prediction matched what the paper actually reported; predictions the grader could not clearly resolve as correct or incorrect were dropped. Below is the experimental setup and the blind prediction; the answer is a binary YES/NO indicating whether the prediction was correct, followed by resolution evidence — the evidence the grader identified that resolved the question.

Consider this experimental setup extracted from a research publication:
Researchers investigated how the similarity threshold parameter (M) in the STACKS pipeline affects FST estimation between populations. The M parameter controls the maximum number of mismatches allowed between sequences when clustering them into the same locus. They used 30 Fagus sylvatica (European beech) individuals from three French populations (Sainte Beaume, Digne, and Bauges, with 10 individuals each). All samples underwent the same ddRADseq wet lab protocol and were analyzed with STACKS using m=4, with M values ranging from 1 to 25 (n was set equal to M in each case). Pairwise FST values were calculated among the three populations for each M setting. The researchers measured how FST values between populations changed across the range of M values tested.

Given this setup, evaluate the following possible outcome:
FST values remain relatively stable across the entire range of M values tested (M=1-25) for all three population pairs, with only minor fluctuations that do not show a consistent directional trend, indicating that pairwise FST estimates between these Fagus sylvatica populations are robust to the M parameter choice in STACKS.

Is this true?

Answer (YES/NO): YES